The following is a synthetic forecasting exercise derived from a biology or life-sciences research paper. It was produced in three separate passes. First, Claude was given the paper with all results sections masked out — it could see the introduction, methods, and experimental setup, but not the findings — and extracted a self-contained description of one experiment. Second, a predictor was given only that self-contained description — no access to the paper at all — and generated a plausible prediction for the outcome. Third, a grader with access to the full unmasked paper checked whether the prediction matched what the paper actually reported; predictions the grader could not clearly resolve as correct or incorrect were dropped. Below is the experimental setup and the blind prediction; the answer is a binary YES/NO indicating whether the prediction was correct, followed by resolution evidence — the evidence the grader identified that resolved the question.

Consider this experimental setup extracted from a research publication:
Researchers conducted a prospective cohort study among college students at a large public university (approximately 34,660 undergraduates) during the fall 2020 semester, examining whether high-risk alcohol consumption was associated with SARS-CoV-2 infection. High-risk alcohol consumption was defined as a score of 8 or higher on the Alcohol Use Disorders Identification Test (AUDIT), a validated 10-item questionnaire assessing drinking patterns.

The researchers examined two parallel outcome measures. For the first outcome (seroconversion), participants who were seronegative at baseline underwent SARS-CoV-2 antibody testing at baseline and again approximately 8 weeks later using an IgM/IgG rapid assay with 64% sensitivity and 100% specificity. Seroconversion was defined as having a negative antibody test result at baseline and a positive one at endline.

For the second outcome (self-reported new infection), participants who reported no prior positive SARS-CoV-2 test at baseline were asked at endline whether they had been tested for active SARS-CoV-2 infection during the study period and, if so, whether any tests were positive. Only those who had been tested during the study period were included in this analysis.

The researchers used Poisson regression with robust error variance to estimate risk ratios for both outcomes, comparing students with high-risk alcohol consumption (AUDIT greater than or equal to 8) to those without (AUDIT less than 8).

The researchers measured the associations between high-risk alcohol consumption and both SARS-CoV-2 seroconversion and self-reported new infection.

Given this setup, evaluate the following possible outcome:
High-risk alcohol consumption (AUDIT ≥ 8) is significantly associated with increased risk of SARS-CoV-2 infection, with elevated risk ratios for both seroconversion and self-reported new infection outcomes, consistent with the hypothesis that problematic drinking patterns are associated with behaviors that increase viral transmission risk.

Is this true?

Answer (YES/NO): YES